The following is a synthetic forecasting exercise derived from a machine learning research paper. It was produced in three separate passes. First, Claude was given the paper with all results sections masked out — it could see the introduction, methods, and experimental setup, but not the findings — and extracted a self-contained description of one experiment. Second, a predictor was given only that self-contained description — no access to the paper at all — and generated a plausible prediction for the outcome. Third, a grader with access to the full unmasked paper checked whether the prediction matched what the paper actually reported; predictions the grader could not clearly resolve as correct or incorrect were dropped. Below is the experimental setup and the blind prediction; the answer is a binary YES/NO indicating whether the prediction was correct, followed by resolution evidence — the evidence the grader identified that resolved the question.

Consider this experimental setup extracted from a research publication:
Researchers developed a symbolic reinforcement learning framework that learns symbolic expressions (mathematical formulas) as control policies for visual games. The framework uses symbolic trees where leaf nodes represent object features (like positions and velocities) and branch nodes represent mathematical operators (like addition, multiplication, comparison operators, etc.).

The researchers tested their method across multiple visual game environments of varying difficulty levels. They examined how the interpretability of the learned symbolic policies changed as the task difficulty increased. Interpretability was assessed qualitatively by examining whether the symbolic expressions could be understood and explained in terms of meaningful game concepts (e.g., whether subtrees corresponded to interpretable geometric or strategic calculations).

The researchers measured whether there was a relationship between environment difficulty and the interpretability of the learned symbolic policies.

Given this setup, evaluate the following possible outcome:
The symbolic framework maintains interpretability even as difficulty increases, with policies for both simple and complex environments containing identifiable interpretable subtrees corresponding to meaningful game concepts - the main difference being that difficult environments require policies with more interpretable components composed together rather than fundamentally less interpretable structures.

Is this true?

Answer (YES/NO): NO